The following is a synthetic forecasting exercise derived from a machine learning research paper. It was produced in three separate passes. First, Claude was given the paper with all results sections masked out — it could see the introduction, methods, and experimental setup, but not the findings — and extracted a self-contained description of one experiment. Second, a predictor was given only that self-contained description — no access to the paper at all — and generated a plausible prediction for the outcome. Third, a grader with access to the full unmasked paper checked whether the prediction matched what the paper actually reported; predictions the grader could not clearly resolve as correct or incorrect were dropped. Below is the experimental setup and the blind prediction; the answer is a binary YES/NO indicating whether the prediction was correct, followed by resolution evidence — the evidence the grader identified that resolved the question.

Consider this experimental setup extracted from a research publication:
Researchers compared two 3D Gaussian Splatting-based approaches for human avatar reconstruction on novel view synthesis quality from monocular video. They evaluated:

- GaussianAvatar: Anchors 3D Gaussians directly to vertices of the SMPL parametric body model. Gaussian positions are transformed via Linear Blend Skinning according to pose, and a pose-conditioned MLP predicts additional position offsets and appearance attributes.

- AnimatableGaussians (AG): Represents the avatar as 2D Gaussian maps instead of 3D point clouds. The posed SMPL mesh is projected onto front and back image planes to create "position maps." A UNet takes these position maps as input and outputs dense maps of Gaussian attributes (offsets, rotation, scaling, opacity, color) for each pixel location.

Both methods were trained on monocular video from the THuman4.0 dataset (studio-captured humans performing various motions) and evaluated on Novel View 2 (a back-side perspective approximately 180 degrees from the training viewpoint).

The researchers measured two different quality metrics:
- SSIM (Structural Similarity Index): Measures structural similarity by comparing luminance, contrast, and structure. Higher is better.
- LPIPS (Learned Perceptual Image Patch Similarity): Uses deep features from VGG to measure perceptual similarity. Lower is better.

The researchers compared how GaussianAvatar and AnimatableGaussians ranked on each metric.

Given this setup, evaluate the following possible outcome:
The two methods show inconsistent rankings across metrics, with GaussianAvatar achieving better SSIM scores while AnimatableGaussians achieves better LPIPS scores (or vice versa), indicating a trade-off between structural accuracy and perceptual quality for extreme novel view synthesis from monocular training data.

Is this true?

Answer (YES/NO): NO